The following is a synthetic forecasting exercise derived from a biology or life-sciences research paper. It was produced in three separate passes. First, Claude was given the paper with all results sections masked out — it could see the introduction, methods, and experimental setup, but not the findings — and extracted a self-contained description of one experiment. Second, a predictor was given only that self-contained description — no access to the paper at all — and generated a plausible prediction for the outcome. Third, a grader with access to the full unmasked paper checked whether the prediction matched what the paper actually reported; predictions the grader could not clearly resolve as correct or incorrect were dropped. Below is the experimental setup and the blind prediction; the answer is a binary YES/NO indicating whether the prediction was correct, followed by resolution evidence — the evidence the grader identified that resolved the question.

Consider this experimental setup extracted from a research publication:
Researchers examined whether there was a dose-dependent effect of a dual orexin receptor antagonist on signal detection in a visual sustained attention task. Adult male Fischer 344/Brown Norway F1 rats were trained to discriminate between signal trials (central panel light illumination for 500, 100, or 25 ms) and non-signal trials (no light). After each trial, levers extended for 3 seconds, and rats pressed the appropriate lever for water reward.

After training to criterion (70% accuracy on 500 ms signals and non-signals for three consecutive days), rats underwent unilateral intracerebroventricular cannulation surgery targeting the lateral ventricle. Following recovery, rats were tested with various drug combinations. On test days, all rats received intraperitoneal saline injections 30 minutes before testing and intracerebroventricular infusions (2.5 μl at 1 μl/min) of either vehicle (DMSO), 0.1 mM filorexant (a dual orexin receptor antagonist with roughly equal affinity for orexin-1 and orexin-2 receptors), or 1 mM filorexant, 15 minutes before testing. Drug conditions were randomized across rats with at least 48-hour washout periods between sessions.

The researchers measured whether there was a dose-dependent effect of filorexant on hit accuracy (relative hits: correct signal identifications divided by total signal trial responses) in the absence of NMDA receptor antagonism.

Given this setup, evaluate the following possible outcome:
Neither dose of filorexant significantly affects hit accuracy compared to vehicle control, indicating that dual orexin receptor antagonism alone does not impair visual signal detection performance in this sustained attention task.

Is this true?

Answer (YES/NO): YES